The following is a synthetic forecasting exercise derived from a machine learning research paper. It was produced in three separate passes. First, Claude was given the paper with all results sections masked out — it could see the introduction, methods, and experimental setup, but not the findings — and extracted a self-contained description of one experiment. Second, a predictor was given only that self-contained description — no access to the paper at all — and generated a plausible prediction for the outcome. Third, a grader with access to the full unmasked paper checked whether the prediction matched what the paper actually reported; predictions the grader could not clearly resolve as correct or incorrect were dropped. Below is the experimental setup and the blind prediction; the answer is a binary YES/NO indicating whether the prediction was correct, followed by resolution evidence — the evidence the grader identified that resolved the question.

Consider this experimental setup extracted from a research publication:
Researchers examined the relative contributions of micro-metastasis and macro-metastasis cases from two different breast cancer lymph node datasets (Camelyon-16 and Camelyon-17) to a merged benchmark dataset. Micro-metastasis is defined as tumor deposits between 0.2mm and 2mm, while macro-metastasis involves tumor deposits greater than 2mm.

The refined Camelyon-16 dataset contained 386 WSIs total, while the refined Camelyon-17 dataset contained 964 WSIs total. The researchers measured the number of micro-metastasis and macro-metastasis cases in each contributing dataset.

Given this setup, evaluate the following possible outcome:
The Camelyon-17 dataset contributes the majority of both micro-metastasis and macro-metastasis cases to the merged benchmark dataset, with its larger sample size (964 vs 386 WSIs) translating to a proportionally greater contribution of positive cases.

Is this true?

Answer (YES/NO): YES